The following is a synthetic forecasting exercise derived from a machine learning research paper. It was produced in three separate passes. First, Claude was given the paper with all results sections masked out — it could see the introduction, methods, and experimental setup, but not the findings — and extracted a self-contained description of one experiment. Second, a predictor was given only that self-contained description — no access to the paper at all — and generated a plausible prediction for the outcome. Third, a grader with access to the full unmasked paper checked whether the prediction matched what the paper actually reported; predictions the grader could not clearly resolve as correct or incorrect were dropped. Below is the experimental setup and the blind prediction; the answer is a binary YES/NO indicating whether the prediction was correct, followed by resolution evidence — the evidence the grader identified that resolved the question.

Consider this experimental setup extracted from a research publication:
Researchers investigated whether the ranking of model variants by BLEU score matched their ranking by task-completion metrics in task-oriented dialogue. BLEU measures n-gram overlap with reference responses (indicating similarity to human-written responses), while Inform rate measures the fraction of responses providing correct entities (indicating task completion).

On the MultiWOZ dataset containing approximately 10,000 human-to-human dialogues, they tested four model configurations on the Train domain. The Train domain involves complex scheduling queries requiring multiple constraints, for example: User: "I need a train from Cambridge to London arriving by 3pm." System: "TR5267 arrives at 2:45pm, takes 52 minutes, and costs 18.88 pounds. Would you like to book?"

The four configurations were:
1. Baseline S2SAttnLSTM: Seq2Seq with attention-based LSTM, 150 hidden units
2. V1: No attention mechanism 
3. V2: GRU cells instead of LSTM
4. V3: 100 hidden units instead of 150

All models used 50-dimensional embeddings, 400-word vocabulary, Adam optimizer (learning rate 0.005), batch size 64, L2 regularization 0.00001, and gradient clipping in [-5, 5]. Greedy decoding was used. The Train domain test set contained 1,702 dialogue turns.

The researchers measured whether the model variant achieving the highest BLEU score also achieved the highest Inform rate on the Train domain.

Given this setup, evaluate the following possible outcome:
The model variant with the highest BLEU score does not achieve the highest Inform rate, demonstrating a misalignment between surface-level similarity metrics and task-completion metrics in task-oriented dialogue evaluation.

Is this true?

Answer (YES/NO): YES